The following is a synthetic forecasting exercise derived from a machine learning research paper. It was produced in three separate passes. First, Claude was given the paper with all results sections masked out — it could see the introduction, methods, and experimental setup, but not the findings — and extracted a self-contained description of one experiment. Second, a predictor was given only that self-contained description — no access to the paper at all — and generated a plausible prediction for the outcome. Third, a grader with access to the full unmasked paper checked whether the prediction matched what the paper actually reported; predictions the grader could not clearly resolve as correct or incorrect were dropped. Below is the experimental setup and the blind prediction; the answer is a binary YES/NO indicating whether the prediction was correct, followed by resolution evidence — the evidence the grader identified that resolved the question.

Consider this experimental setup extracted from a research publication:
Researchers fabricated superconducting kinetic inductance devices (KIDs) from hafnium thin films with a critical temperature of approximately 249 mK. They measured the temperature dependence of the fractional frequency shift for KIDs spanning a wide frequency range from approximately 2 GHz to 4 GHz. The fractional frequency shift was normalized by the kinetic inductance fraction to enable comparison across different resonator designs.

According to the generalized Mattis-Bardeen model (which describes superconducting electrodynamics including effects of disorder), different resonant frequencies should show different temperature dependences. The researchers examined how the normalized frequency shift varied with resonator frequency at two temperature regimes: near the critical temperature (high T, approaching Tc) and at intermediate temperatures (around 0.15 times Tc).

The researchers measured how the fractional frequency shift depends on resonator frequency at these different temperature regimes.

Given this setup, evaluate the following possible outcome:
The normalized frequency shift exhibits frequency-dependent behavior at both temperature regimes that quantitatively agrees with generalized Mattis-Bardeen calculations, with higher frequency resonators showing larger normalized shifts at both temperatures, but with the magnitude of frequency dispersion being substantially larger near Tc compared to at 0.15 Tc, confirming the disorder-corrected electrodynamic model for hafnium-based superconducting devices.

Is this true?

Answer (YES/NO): NO